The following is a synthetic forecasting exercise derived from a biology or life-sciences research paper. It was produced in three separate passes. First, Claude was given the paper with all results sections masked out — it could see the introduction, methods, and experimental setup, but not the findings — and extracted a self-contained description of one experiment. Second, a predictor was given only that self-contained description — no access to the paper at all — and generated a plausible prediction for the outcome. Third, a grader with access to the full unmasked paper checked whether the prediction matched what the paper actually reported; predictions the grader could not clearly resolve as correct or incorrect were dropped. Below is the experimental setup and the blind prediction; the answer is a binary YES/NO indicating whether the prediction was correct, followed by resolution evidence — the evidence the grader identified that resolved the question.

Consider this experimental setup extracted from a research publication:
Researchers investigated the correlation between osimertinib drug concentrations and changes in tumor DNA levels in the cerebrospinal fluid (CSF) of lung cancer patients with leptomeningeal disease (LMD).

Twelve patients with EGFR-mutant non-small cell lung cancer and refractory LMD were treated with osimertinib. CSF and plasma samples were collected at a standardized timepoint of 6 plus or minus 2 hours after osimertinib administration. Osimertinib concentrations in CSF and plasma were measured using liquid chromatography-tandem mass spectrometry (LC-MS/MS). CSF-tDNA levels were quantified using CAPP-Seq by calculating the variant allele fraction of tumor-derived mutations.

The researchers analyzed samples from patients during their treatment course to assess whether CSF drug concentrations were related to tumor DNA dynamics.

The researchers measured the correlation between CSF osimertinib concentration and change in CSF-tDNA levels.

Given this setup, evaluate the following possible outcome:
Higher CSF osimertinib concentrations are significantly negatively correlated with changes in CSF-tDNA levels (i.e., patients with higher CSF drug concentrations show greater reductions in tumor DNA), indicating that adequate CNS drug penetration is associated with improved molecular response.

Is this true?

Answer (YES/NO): NO